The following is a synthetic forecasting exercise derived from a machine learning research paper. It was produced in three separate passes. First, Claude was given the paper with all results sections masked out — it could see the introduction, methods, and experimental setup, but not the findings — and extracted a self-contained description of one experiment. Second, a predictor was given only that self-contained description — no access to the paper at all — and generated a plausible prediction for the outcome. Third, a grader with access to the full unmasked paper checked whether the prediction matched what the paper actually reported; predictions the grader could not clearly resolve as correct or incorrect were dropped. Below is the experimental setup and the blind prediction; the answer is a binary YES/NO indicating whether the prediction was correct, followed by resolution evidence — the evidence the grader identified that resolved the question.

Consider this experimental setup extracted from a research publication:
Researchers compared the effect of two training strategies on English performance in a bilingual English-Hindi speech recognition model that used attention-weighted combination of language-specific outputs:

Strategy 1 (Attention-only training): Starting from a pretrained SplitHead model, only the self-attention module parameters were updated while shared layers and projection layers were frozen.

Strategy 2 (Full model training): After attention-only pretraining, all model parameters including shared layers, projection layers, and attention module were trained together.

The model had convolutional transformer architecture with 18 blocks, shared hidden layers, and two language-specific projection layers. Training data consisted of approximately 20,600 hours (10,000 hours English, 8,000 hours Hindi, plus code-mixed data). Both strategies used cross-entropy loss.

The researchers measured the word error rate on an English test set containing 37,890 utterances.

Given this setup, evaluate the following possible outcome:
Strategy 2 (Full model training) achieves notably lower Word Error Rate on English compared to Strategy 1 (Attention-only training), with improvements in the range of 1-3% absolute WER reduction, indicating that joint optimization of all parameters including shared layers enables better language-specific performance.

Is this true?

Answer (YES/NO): NO